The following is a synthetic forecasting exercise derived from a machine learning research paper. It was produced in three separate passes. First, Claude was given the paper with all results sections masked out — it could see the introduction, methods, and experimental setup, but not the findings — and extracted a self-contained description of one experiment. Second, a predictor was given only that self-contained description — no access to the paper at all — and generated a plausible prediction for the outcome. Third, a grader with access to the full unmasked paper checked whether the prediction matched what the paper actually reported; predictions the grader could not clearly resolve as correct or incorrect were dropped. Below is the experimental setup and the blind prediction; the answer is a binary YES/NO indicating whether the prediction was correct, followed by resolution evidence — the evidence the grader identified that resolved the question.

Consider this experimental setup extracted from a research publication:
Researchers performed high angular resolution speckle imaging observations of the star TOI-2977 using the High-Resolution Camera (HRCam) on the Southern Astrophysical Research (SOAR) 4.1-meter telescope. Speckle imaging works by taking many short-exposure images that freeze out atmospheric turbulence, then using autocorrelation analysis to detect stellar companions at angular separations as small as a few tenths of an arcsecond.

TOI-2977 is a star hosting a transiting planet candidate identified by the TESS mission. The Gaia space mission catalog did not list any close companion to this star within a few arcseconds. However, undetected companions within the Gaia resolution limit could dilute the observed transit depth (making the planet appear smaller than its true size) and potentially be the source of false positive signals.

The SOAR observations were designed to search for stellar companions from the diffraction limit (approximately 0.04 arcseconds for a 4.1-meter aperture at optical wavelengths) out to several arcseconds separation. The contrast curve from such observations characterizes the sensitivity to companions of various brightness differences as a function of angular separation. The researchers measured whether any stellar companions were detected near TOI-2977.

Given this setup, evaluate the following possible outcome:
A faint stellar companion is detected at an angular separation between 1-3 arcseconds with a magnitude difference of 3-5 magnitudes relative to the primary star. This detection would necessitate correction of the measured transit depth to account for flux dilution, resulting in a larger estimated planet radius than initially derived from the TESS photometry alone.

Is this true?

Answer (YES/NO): NO